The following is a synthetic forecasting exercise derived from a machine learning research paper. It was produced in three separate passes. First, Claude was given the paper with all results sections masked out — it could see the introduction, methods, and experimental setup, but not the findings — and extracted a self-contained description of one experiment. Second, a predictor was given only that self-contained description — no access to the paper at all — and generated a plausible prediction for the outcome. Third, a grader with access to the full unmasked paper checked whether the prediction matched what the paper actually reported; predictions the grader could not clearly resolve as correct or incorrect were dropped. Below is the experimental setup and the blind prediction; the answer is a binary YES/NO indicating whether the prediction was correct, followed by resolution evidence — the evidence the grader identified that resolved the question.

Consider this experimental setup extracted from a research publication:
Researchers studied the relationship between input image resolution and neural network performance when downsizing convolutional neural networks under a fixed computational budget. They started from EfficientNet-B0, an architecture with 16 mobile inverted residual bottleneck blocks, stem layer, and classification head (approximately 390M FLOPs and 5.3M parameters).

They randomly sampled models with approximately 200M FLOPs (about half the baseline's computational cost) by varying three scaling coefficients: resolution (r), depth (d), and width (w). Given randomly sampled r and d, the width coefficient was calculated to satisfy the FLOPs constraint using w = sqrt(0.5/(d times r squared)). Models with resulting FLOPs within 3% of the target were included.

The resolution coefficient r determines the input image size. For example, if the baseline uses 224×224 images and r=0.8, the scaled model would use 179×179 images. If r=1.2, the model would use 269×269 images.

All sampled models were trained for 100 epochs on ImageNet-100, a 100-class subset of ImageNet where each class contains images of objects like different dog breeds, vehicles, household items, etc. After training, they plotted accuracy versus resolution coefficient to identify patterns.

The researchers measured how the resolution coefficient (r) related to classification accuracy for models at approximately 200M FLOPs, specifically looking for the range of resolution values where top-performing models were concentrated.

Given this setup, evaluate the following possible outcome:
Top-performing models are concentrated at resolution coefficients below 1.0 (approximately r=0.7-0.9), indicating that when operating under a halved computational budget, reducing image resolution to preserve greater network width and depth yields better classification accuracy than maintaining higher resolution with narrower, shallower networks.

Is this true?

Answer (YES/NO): NO